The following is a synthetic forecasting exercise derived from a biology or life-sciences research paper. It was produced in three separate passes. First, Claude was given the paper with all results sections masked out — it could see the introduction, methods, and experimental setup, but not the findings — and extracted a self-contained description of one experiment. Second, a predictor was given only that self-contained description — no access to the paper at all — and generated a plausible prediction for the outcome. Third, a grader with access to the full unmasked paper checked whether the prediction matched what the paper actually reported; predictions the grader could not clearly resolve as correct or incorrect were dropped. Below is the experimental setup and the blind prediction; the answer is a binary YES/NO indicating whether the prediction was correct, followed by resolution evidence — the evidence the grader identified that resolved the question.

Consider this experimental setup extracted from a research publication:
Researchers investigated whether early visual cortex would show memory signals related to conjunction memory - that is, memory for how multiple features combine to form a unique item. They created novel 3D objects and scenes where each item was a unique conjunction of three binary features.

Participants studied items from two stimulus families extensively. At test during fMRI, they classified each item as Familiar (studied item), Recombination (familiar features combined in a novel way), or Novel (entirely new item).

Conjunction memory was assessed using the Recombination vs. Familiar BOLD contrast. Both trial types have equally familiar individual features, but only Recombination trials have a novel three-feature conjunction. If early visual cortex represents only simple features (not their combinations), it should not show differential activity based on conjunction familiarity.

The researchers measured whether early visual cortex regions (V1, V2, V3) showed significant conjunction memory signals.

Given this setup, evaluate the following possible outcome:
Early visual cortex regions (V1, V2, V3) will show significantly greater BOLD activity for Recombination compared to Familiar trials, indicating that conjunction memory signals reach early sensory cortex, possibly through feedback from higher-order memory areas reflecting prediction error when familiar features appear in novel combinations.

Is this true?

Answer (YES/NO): NO